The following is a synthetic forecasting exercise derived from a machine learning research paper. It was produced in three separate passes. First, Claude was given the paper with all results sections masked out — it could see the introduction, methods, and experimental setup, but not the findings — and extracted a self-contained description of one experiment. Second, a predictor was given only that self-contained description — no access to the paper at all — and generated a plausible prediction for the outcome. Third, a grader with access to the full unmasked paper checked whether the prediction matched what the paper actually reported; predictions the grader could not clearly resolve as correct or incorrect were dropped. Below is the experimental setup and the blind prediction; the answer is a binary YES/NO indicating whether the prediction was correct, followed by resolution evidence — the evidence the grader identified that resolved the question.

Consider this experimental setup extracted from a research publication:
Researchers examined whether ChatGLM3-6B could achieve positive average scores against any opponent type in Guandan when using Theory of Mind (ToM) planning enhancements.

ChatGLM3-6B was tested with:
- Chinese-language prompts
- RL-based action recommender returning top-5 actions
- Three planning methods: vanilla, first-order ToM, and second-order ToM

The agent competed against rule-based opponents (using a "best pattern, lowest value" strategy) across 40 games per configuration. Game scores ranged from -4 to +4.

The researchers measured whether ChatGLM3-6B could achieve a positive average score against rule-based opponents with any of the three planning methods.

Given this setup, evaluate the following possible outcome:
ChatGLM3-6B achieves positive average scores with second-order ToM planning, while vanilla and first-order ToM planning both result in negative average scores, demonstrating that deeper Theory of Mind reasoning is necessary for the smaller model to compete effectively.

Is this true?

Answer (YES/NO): NO